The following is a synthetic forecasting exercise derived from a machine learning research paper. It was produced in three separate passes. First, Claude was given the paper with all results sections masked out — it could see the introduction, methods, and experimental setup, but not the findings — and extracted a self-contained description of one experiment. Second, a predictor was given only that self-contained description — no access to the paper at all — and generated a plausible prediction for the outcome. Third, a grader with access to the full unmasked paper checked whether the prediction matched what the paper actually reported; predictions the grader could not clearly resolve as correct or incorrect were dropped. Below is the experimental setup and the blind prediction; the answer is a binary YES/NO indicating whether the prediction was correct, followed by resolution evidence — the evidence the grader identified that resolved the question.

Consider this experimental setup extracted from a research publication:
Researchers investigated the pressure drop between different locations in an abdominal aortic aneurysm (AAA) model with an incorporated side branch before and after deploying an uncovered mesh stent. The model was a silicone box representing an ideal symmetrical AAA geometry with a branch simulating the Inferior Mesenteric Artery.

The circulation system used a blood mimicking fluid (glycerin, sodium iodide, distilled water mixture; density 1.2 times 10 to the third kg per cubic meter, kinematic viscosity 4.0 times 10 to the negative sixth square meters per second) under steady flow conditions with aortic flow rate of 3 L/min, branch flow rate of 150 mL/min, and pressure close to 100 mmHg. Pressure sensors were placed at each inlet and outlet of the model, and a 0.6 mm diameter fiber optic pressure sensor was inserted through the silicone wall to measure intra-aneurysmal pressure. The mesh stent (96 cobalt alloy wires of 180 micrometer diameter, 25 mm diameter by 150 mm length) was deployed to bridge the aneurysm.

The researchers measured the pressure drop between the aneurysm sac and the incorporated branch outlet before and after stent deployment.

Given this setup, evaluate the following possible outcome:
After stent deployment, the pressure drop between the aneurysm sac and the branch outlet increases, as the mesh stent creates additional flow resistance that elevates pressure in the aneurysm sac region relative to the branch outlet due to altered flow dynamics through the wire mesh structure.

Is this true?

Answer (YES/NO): NO